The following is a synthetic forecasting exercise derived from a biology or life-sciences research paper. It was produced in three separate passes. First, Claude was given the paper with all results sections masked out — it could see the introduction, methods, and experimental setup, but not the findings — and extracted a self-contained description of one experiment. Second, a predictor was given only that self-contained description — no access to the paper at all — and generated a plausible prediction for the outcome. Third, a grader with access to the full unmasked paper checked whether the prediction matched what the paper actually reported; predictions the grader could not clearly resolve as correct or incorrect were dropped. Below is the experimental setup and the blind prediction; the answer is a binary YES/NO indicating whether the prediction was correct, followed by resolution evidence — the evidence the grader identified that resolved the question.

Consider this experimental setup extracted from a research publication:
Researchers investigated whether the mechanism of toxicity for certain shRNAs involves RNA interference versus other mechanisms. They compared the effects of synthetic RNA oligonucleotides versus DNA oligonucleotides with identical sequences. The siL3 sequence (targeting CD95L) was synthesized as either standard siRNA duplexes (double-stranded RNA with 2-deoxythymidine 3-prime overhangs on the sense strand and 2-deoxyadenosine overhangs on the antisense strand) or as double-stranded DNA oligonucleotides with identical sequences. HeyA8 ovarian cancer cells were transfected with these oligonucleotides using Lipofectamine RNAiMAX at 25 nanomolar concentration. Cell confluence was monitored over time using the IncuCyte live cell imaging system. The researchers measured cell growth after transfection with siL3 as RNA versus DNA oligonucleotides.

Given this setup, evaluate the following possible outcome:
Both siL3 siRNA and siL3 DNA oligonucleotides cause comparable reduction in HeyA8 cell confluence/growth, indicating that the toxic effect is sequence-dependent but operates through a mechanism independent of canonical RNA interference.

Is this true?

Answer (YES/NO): NO